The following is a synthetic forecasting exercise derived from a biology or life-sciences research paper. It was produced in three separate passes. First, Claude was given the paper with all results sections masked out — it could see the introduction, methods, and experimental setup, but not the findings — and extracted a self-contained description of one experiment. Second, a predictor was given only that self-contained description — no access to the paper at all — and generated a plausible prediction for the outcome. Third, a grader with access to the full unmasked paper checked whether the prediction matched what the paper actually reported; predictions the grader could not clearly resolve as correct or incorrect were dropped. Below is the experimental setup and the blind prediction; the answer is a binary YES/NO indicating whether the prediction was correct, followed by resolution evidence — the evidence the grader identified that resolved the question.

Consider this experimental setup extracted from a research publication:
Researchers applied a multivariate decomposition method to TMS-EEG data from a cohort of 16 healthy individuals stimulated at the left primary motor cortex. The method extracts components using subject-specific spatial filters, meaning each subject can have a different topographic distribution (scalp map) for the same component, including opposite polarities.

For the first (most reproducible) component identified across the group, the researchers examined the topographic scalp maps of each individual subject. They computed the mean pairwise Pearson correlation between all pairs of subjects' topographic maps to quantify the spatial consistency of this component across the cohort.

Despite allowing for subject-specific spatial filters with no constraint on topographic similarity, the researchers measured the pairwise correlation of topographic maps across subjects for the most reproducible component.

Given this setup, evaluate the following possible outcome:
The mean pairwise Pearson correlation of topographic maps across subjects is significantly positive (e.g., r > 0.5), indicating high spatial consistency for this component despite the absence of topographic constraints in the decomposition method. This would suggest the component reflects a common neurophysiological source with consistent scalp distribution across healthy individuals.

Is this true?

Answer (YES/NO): YES